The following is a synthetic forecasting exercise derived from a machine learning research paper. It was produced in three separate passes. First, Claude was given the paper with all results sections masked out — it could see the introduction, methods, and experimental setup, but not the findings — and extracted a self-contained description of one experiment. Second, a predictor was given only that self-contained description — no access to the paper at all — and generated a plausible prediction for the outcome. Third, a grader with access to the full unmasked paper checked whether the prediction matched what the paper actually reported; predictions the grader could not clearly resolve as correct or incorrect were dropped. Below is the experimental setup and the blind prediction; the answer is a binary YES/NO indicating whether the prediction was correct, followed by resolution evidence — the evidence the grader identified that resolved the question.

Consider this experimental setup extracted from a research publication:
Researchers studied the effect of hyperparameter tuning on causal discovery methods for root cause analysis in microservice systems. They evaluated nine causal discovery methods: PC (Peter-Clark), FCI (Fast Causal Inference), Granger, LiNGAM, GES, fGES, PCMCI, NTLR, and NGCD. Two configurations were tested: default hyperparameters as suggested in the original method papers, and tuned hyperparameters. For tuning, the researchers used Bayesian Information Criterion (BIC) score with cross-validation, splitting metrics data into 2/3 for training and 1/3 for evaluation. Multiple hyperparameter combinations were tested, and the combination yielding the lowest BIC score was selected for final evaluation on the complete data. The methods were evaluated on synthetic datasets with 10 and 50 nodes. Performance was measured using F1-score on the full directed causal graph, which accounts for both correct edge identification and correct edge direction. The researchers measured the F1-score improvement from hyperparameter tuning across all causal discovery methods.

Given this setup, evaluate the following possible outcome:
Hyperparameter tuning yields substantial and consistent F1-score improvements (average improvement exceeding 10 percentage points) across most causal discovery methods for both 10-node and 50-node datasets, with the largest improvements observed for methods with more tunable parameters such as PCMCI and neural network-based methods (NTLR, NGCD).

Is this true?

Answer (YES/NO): NO